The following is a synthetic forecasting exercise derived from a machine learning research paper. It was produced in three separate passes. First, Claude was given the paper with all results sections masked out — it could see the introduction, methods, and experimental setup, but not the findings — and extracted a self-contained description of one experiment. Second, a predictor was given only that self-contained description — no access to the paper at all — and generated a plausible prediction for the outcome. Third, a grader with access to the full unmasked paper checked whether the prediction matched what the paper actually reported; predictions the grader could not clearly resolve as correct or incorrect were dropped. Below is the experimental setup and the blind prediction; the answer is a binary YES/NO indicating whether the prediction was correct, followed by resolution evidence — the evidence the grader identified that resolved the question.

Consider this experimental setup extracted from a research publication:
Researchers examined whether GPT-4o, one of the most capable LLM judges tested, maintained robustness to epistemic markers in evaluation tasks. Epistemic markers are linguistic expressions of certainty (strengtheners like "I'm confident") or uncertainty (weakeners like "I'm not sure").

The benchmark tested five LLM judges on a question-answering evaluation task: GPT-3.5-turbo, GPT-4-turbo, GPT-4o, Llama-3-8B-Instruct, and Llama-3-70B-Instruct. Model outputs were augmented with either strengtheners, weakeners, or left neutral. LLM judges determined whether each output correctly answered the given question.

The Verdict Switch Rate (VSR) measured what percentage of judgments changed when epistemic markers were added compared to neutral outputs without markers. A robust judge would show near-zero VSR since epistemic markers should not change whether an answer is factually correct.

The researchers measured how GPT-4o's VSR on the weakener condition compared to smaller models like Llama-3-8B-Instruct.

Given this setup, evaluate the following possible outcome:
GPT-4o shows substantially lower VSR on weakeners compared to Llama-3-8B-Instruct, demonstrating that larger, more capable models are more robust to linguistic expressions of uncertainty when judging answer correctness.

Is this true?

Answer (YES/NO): YES